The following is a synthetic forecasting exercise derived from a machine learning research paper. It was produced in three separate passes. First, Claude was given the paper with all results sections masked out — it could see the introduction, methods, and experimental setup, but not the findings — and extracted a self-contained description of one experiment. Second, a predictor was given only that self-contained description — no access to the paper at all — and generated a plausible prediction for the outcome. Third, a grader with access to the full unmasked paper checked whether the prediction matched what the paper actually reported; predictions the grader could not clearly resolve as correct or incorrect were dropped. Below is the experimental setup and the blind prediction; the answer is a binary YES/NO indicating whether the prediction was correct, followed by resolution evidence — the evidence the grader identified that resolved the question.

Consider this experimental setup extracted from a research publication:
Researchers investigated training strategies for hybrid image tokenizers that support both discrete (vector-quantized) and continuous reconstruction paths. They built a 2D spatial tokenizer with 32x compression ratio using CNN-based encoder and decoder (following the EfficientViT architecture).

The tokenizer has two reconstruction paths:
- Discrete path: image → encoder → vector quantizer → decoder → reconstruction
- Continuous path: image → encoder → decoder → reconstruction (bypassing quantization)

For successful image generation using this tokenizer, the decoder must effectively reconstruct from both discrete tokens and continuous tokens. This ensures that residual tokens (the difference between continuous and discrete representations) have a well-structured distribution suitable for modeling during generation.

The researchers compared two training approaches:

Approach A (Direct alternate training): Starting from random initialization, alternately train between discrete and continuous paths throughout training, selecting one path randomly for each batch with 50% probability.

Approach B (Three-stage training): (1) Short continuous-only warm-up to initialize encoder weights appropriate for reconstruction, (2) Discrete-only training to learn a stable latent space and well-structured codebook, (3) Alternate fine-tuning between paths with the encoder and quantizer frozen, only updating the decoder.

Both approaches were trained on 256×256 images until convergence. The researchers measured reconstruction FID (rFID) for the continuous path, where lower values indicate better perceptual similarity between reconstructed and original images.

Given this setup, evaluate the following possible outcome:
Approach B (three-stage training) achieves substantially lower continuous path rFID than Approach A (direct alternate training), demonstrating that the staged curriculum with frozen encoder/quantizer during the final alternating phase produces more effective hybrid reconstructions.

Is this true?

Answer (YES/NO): YES